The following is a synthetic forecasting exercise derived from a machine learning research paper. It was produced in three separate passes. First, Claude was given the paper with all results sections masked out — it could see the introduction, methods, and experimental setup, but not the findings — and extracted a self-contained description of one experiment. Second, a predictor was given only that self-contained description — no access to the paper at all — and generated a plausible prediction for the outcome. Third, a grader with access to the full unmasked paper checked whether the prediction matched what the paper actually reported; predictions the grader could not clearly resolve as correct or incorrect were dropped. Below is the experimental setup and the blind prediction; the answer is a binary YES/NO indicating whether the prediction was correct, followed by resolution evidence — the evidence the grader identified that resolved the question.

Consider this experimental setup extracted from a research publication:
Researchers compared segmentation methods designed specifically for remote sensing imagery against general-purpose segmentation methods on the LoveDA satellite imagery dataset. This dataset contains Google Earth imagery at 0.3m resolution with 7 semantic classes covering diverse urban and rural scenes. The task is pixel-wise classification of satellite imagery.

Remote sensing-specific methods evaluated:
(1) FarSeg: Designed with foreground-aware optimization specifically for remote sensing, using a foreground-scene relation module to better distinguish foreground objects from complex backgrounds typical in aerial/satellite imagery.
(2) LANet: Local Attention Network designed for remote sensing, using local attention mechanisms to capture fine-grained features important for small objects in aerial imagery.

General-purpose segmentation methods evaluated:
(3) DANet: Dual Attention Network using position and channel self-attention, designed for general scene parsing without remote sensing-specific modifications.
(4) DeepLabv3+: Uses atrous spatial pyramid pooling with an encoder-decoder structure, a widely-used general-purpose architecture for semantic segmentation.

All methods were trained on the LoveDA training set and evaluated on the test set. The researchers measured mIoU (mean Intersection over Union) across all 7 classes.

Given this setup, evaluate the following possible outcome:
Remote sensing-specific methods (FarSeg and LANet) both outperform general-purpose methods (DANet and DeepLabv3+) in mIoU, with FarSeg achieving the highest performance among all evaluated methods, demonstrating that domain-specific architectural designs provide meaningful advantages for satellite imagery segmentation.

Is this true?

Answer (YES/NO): NO